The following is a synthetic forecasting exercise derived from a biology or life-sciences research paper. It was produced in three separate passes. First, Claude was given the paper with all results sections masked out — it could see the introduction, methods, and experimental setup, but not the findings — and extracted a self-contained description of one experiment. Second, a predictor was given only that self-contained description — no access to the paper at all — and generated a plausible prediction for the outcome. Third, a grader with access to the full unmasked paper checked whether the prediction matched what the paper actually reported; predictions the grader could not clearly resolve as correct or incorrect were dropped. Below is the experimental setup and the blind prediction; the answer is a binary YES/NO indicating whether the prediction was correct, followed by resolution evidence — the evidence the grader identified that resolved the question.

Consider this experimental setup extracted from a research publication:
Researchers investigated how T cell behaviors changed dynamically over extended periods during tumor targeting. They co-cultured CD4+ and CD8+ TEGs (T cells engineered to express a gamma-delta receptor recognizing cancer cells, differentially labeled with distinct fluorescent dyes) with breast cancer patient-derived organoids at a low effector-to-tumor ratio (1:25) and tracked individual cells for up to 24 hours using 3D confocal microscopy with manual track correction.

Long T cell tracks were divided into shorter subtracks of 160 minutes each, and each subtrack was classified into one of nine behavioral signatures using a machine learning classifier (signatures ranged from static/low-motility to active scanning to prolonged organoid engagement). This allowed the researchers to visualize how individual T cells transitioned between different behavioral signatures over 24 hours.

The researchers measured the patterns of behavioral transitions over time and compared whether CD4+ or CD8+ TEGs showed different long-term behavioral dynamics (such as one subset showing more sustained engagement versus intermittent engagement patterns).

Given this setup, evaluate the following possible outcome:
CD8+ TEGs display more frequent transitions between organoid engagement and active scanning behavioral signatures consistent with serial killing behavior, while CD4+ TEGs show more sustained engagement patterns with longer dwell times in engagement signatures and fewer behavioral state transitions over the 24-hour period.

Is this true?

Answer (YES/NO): NO